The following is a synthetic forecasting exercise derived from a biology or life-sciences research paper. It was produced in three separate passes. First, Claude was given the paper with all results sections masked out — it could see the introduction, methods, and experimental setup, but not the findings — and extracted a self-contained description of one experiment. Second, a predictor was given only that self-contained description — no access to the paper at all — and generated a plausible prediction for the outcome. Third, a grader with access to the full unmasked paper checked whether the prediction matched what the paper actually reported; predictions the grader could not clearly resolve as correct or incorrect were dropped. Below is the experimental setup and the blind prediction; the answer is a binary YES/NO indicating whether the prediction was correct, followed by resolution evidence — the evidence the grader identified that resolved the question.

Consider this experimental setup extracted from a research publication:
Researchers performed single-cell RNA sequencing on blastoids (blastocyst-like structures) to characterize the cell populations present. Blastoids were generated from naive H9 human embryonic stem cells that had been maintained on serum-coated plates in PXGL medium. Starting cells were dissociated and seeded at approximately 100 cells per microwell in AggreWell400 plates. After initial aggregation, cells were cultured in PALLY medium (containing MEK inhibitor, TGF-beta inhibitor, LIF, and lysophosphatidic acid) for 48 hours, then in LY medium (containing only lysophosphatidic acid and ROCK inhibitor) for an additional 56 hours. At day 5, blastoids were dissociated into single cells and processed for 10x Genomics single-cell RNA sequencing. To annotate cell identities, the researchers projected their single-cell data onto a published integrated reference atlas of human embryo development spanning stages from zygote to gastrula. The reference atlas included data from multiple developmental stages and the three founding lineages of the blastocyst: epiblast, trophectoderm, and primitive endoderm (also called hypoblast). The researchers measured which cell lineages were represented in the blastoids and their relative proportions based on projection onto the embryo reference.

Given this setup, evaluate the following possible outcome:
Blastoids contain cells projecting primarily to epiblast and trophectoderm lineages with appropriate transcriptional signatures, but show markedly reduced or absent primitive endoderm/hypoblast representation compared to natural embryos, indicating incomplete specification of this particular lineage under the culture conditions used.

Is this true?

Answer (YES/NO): YES